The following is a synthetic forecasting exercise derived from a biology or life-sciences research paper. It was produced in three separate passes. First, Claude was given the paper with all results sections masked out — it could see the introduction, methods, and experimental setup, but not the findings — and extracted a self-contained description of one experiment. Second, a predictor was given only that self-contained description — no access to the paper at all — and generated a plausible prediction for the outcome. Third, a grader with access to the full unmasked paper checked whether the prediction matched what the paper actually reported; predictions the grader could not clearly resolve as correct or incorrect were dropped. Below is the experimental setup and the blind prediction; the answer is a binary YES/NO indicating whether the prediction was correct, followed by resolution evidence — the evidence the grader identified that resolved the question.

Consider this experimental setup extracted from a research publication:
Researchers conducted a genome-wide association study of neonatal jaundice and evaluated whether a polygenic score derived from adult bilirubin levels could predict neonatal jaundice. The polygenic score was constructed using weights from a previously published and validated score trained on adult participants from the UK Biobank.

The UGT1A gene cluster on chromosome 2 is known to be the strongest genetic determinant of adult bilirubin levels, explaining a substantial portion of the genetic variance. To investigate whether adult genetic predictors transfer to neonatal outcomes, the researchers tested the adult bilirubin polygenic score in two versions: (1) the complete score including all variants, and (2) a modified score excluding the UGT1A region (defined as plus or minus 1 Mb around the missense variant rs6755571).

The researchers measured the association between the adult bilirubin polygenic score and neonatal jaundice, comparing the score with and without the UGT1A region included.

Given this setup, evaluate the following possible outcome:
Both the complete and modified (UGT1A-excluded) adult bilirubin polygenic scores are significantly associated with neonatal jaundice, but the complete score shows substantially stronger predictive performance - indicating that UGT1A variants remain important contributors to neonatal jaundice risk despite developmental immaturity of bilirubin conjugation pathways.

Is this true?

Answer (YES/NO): NO